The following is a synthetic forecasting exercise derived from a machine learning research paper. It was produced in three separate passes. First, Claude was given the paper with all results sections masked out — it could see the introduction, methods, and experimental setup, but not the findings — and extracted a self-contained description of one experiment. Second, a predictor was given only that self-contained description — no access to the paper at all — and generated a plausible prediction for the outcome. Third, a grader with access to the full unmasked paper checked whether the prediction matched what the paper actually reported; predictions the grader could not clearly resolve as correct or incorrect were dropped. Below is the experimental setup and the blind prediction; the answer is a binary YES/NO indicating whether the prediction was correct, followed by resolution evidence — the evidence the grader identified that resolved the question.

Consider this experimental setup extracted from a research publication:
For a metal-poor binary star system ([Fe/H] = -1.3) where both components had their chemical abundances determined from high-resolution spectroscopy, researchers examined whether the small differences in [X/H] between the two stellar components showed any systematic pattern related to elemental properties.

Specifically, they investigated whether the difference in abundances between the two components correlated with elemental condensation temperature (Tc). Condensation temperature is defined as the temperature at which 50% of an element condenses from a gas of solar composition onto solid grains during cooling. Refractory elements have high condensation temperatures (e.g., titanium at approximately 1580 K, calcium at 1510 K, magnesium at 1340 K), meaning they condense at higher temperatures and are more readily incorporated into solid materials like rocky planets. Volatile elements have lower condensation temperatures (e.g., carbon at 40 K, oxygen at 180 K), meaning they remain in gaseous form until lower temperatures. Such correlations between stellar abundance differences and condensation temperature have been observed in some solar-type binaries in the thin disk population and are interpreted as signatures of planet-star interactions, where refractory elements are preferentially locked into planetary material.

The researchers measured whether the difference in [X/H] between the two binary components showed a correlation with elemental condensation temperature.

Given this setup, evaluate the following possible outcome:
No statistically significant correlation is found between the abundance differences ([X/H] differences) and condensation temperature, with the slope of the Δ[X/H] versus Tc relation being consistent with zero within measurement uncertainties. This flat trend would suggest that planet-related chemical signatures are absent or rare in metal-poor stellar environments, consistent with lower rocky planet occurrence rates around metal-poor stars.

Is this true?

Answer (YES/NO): NO